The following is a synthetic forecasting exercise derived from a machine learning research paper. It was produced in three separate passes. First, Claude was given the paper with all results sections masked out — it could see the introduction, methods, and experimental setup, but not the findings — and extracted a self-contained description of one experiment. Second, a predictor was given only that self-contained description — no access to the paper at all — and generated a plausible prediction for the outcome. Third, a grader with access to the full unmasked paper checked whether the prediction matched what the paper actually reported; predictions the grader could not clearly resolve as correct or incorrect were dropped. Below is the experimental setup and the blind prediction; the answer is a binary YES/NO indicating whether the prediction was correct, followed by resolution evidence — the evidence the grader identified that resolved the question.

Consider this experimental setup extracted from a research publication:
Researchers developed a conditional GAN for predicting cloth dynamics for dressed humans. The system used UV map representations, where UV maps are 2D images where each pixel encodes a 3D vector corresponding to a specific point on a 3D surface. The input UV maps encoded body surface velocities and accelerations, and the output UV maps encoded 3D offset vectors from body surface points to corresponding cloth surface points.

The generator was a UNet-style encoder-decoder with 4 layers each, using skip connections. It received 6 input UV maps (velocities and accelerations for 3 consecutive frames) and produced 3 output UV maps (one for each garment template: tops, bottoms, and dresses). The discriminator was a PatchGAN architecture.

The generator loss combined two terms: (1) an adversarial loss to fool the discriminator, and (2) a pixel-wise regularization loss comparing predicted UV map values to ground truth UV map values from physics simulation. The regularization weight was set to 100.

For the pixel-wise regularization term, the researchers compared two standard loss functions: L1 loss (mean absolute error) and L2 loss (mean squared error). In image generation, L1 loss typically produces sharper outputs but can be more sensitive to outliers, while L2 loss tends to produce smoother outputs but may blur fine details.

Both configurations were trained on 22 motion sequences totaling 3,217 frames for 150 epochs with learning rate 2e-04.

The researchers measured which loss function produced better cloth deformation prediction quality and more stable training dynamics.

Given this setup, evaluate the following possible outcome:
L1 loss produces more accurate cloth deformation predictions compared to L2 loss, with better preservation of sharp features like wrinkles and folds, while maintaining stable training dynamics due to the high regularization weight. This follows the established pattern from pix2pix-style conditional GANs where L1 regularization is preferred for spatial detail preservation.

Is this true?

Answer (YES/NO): NO